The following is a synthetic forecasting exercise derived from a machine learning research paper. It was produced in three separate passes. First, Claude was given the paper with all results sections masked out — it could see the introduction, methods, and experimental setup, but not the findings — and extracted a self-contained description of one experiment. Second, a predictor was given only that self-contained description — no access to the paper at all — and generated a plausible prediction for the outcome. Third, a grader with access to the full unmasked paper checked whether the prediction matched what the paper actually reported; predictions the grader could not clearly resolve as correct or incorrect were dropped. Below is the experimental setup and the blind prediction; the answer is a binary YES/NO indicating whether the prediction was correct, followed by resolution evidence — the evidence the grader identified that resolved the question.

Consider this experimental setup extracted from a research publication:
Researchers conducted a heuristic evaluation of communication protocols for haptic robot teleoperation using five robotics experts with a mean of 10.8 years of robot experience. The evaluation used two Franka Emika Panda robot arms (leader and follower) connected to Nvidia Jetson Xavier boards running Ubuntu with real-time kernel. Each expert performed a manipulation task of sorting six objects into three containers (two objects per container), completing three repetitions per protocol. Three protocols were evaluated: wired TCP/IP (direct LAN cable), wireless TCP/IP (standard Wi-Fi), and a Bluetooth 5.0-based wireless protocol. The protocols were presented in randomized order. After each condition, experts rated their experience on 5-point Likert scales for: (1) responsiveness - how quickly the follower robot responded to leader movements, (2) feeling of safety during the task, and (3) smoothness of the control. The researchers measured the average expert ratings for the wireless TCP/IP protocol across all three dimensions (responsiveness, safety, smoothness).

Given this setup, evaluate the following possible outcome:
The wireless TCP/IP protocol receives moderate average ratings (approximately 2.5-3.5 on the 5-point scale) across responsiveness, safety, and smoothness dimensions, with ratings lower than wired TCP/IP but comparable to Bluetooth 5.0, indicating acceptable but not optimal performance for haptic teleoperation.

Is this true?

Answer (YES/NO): NO